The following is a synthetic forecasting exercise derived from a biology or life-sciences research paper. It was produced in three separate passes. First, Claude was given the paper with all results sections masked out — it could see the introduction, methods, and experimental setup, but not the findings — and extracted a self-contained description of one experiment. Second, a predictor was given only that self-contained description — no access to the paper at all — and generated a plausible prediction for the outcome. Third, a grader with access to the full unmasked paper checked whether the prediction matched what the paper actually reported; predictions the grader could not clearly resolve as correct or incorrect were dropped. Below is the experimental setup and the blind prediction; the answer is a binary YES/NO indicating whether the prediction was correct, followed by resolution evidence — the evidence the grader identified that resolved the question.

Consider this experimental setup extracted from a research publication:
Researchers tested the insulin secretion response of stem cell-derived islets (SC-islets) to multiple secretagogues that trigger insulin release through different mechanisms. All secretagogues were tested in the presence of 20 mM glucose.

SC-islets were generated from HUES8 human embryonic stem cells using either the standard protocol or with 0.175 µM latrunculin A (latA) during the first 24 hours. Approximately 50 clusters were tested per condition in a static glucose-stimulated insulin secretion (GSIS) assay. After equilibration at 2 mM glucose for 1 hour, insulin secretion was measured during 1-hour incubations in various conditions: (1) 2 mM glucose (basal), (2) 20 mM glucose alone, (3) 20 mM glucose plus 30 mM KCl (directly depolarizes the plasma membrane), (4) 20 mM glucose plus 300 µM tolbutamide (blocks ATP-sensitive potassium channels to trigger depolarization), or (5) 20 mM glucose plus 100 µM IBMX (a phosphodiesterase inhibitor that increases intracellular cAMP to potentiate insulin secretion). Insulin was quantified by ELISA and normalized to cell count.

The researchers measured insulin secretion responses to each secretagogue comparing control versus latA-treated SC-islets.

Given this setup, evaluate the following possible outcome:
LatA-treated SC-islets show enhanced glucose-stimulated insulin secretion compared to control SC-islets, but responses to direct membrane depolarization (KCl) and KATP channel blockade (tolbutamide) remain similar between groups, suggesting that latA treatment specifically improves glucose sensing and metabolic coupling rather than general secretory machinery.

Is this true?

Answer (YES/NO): NO